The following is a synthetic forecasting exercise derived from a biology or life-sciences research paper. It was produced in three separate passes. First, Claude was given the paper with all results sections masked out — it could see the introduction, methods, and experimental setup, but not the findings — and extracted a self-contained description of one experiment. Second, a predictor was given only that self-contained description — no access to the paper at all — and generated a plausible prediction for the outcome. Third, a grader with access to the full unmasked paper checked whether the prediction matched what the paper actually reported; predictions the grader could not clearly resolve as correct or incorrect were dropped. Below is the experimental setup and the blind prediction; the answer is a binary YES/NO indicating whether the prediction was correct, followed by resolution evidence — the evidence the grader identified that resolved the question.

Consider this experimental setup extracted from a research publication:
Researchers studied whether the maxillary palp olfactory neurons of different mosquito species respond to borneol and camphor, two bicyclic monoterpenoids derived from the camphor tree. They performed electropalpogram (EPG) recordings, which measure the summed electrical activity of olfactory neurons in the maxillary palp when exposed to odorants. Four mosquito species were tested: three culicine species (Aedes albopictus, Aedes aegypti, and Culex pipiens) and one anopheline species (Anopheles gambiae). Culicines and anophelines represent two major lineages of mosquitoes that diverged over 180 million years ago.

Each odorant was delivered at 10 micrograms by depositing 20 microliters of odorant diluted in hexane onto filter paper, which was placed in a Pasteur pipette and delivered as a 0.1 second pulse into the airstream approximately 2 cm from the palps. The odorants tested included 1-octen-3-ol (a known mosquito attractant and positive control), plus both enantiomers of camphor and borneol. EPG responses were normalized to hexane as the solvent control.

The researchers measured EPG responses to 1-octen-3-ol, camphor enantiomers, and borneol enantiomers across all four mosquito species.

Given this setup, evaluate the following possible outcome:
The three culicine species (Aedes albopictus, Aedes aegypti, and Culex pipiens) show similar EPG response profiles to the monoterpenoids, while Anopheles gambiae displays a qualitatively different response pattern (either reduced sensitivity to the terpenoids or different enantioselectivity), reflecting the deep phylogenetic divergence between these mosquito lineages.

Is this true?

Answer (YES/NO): YES